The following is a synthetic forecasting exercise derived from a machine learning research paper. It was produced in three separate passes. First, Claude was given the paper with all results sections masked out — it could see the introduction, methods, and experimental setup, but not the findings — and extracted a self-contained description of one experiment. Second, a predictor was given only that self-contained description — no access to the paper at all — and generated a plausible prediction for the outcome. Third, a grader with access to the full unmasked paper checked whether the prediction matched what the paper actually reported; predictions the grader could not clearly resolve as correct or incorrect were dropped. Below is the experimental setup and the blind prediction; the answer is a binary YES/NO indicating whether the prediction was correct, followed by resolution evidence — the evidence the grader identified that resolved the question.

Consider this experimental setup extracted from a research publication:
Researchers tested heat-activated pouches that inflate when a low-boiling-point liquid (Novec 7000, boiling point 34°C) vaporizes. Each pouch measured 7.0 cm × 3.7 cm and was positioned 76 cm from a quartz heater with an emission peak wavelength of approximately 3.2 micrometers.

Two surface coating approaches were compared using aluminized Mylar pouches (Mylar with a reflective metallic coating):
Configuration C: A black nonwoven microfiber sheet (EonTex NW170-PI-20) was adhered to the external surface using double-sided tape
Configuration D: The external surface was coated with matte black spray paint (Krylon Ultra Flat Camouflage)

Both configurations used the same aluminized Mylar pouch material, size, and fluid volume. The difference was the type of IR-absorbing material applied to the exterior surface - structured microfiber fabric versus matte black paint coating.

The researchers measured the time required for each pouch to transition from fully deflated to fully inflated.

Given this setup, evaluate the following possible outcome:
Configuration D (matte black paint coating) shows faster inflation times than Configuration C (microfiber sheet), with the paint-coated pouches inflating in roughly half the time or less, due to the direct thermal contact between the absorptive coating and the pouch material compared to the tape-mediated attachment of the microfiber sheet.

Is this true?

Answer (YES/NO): NO